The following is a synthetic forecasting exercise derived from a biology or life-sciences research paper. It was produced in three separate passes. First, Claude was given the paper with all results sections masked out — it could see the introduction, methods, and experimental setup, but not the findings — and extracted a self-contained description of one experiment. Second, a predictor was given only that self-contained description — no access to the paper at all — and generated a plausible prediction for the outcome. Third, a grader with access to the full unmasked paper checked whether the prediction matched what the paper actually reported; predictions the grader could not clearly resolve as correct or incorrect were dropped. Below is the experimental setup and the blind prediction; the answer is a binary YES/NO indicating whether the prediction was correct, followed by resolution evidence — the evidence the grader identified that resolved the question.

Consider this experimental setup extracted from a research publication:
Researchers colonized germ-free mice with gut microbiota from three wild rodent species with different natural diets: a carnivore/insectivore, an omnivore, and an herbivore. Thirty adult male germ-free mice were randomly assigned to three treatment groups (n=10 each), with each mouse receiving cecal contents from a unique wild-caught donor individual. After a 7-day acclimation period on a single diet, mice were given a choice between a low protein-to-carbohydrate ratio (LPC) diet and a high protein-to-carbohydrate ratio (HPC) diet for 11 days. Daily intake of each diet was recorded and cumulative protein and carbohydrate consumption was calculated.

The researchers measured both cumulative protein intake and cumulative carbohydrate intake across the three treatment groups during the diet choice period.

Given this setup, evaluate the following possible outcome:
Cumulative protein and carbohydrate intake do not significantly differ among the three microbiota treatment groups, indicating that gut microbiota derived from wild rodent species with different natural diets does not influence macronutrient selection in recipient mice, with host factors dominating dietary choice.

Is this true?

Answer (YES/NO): NO